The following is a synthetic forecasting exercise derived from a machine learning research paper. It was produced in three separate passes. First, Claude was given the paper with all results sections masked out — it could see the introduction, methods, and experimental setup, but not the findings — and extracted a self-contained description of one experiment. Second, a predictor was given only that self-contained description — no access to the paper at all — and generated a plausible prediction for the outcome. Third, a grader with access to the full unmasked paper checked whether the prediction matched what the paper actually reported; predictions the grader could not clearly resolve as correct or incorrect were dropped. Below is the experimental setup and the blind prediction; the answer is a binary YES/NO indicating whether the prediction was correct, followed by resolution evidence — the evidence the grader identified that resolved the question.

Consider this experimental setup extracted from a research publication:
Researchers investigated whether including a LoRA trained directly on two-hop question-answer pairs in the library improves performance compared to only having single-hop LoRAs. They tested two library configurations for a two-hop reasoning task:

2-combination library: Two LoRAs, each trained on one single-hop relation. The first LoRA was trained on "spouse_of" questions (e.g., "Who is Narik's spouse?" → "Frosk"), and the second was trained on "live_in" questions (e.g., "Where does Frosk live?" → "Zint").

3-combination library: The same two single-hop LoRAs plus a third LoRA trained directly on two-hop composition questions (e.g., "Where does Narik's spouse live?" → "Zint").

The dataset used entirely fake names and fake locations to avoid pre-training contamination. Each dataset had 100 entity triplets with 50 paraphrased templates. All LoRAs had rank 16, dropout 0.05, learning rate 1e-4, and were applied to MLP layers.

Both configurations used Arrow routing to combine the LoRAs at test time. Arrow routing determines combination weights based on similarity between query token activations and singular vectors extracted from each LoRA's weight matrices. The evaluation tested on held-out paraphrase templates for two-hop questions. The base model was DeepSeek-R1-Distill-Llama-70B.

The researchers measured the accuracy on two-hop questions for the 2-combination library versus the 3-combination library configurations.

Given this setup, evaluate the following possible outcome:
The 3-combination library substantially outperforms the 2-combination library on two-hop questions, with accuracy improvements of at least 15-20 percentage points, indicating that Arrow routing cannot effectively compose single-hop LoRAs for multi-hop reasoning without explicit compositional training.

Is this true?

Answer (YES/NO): YES